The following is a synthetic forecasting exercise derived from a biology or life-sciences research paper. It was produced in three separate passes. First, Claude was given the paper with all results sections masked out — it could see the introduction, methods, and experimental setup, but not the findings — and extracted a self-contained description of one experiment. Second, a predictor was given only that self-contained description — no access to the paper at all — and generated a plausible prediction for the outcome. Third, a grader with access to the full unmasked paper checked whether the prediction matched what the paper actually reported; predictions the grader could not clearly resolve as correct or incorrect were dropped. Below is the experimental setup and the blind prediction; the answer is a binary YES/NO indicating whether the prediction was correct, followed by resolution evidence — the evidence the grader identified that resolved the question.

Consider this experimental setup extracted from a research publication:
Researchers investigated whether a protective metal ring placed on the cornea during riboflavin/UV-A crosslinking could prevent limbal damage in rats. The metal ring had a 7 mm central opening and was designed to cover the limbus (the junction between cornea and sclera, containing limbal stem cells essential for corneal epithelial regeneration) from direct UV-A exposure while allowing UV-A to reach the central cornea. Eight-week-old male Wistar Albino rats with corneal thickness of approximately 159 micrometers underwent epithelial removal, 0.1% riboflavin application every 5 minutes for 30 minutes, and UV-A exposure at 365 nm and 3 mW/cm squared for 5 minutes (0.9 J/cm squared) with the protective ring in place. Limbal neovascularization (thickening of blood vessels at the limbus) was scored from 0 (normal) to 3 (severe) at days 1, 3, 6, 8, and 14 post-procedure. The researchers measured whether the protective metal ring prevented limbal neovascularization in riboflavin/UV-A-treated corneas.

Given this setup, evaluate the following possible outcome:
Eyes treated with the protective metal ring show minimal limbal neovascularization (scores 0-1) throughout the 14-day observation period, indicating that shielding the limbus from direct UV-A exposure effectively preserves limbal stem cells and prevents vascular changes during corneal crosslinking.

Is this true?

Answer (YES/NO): NO